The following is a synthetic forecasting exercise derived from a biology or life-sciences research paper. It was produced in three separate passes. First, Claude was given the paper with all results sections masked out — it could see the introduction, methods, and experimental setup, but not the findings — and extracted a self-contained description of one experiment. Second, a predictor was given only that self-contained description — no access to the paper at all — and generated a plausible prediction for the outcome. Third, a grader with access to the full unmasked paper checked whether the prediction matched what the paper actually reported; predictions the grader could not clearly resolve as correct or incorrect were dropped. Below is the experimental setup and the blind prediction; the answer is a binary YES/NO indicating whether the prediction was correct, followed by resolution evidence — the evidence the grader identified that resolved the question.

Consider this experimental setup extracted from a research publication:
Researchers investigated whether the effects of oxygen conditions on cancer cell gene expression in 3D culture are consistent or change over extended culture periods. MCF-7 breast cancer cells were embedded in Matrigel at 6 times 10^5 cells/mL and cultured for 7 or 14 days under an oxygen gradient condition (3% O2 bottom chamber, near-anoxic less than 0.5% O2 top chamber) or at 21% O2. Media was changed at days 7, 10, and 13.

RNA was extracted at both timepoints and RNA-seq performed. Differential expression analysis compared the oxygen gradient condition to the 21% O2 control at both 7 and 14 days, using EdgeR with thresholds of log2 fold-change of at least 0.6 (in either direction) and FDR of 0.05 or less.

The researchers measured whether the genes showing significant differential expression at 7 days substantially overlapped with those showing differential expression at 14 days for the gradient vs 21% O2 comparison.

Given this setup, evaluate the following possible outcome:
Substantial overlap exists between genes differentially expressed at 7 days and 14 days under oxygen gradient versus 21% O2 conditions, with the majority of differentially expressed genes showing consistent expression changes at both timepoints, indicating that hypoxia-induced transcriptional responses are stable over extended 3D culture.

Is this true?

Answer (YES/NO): NO